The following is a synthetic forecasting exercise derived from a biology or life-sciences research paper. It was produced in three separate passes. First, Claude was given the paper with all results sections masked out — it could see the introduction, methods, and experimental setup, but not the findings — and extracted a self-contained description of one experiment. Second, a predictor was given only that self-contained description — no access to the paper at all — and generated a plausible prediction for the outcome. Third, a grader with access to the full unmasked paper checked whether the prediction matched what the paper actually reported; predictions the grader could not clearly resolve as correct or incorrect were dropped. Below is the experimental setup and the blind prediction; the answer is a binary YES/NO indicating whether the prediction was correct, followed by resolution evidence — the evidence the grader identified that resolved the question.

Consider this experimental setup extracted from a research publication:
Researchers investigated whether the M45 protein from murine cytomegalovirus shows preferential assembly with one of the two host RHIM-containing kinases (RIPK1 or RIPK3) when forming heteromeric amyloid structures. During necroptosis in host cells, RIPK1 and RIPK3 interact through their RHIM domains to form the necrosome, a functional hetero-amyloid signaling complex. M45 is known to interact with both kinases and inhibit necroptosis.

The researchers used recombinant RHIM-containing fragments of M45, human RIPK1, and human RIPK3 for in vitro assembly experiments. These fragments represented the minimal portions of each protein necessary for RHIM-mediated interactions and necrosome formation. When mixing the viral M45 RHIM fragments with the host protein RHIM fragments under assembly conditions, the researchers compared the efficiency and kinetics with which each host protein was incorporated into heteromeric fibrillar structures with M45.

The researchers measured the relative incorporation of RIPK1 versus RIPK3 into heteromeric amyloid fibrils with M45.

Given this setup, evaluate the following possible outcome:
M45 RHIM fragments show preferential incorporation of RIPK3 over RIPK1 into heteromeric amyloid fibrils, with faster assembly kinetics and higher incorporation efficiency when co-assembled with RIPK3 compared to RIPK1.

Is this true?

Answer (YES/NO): YES